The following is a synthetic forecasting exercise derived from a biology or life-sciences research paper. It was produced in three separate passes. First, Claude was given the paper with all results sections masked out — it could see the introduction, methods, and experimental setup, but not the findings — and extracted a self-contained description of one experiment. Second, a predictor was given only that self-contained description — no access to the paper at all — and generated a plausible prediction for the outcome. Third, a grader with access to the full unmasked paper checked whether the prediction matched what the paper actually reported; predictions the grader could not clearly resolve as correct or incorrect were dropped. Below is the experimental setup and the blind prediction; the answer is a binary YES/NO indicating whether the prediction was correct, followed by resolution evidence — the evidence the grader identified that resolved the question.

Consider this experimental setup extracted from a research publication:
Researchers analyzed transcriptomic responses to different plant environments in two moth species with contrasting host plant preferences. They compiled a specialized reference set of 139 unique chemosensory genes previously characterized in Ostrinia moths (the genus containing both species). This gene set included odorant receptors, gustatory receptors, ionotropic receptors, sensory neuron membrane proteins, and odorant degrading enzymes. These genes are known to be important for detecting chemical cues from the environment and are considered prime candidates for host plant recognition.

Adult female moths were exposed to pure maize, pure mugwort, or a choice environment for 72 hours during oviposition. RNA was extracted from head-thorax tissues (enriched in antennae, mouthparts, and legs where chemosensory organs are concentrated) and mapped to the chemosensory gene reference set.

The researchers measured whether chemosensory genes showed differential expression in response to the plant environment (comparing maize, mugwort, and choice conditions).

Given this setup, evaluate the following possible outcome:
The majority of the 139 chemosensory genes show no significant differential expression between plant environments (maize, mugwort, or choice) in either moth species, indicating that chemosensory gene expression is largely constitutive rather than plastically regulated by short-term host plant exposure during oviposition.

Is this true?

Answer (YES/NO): YES